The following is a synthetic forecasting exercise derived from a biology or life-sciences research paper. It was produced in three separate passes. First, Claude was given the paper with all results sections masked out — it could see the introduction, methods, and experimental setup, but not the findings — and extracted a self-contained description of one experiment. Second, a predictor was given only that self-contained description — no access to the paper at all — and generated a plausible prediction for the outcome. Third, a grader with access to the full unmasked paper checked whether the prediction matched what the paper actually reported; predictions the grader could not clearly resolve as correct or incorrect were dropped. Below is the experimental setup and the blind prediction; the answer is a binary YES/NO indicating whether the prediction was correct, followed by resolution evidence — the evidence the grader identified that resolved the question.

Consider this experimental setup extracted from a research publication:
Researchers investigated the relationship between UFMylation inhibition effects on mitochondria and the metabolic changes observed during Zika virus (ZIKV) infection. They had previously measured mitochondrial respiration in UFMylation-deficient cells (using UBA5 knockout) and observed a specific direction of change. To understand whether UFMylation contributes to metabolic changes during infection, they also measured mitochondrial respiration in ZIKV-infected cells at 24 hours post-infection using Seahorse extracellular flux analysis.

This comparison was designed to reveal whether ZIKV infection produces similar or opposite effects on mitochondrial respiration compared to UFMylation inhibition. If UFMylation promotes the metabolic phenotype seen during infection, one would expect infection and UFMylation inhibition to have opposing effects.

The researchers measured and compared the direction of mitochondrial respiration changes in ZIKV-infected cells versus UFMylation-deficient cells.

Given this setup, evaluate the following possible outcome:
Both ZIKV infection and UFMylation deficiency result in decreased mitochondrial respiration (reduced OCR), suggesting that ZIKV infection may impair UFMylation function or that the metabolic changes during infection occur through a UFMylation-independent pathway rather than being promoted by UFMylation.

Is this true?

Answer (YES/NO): NO